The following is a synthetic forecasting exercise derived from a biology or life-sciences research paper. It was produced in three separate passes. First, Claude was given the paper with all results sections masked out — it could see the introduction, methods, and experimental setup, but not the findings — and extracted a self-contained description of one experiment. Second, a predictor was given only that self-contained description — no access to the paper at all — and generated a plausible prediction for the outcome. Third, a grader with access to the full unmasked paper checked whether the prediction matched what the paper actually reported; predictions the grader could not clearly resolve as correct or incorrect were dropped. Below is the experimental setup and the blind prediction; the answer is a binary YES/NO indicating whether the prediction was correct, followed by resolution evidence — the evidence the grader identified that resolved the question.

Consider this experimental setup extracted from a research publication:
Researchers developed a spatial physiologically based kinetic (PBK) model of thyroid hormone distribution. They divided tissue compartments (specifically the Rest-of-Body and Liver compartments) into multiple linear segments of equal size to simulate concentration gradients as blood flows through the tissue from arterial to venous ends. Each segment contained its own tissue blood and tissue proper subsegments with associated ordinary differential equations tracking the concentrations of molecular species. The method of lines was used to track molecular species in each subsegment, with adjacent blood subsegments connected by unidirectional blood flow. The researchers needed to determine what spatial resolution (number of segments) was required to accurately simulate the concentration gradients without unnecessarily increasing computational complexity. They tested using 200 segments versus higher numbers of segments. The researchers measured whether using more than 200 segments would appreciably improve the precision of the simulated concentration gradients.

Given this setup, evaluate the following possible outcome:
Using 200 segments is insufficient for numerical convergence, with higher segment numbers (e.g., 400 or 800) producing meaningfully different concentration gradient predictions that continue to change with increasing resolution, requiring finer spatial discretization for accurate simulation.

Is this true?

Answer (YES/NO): NO